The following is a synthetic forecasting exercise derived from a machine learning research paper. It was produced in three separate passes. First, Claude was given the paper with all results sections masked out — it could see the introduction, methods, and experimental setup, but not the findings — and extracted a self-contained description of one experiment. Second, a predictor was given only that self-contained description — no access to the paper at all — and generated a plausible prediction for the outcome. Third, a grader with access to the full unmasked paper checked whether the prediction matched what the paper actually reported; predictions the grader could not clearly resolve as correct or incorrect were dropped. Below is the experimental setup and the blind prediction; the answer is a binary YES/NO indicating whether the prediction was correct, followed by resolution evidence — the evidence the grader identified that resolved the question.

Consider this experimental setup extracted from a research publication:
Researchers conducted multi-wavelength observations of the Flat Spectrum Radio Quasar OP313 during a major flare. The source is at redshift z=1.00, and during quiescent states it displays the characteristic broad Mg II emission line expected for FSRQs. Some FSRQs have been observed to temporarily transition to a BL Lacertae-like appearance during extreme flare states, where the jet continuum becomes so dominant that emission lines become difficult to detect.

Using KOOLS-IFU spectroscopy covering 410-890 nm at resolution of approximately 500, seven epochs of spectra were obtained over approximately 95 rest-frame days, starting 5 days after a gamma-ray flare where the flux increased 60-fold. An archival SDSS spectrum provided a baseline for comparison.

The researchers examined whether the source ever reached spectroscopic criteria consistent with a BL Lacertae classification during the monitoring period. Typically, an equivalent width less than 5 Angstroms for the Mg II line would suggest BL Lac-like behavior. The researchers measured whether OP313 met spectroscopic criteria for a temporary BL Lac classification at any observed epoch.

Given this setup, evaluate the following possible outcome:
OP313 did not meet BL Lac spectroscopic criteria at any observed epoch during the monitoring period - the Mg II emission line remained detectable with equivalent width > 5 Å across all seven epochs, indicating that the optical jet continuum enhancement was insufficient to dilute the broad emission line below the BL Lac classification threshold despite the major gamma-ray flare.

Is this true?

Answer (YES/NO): NO